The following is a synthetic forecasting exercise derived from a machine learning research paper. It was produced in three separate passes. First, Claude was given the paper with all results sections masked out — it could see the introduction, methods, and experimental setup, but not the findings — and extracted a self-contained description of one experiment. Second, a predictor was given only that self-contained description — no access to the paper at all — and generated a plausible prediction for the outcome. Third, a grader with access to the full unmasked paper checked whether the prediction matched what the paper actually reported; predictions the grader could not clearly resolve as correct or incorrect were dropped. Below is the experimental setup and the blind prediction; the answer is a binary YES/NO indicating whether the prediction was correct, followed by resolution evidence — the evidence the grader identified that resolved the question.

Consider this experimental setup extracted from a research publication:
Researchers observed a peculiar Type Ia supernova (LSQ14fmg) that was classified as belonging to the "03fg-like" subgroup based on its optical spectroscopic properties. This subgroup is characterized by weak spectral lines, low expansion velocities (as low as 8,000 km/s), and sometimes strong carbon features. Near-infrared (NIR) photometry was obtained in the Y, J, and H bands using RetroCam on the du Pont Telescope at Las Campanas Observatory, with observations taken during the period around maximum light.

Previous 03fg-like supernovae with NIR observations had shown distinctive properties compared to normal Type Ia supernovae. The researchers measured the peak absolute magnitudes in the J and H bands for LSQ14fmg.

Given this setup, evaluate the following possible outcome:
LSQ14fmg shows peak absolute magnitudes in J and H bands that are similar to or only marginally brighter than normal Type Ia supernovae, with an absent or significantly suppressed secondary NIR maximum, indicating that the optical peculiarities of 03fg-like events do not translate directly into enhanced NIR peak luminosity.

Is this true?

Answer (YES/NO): NO